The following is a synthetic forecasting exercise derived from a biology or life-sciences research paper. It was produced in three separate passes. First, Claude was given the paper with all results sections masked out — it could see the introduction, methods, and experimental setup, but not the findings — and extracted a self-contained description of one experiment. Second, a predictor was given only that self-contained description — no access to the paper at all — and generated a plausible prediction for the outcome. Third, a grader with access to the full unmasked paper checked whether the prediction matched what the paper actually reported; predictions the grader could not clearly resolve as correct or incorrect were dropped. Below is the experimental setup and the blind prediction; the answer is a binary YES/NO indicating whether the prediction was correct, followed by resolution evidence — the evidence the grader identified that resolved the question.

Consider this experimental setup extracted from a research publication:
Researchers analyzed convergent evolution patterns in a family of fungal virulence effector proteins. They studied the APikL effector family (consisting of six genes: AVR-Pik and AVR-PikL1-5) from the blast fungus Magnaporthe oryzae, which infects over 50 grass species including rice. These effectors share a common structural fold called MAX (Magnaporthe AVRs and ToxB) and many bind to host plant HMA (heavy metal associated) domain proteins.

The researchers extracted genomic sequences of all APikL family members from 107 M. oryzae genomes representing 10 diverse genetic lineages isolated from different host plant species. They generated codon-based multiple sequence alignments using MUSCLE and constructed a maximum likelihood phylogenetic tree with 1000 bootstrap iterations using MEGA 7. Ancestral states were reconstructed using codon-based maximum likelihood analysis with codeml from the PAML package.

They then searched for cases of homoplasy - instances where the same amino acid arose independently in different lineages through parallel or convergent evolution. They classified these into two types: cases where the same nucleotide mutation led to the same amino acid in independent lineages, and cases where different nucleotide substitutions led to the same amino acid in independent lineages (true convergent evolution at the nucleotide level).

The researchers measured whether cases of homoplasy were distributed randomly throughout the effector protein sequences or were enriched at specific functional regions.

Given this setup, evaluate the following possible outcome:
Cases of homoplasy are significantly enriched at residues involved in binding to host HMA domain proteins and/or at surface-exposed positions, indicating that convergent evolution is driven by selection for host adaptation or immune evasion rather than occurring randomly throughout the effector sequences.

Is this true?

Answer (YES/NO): YES